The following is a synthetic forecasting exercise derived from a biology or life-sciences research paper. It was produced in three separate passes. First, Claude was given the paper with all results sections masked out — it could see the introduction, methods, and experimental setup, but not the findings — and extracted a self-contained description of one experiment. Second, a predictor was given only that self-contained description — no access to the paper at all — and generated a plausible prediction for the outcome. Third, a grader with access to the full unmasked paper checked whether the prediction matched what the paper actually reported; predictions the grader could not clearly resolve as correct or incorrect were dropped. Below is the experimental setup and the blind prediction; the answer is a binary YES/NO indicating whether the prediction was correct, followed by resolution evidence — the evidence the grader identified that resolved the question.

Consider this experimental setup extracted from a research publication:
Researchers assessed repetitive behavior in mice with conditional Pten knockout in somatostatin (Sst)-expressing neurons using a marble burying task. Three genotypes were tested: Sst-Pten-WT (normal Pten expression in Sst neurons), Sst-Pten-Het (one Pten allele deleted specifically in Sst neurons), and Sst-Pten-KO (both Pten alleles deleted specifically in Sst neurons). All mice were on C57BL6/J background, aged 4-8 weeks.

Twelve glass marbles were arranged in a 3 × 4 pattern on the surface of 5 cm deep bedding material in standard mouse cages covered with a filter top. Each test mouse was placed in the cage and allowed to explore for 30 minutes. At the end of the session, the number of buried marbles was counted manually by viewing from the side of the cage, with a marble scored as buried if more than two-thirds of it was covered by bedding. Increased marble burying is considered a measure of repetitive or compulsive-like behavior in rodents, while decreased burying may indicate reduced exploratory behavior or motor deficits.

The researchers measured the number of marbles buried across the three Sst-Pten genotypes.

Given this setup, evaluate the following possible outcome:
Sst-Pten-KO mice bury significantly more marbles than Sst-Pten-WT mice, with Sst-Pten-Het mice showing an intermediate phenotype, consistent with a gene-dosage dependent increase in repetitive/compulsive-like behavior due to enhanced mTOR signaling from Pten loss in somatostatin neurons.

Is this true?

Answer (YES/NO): NO